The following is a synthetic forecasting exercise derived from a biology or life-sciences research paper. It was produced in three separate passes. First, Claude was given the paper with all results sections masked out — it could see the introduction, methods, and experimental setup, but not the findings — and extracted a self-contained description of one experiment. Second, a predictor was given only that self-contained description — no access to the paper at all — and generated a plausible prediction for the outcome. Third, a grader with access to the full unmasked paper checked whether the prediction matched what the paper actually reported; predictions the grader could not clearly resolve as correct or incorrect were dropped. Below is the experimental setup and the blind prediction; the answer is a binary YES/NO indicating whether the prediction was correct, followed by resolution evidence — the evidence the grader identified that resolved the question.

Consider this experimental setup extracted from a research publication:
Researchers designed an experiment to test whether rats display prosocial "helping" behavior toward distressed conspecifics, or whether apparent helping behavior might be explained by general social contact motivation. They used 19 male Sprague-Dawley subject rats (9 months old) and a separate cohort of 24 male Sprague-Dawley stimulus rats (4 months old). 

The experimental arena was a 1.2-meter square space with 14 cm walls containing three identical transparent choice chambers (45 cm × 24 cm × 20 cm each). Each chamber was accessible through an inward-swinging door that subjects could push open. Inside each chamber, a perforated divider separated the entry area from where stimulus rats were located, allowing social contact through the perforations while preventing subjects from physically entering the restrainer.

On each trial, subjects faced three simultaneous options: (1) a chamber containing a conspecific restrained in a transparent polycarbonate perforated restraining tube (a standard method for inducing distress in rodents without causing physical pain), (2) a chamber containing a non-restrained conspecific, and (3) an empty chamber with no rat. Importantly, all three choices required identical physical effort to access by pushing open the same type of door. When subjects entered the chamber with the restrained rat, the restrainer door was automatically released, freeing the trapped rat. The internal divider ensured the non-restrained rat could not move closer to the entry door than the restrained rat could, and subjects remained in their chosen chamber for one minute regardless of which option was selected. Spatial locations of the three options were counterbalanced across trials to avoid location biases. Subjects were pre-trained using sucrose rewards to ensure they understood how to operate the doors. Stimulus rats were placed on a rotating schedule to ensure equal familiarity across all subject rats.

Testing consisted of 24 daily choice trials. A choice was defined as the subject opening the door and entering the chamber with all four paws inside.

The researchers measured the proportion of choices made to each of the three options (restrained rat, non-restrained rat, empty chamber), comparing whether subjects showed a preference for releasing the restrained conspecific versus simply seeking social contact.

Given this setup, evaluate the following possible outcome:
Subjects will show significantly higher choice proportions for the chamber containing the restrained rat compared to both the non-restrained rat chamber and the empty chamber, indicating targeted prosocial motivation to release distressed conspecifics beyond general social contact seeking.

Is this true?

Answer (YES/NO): NO